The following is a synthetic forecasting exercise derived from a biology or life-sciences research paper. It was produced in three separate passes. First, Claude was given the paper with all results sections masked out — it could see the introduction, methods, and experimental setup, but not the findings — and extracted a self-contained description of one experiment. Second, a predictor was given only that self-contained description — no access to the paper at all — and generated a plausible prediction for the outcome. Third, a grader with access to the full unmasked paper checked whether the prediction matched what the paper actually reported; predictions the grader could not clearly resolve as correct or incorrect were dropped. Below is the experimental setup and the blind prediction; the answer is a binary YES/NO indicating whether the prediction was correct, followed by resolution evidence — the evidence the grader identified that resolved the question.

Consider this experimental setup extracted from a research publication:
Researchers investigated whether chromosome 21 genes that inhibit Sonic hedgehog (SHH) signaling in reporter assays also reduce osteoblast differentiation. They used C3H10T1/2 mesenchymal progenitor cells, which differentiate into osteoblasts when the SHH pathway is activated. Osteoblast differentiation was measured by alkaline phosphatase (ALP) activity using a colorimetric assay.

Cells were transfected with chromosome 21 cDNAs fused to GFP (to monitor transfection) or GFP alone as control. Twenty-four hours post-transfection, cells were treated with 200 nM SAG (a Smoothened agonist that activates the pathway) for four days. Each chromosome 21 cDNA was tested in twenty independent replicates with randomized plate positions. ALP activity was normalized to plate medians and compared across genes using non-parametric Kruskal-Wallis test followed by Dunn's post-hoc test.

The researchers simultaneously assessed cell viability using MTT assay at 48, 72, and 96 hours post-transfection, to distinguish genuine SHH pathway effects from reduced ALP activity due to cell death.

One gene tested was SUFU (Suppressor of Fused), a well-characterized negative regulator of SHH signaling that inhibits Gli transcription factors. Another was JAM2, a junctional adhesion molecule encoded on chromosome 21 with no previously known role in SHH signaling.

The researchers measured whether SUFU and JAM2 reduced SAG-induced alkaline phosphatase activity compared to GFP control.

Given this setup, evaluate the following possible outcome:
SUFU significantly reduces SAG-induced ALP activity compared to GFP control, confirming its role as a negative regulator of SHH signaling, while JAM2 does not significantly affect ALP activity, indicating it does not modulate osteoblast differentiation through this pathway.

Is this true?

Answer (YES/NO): NO